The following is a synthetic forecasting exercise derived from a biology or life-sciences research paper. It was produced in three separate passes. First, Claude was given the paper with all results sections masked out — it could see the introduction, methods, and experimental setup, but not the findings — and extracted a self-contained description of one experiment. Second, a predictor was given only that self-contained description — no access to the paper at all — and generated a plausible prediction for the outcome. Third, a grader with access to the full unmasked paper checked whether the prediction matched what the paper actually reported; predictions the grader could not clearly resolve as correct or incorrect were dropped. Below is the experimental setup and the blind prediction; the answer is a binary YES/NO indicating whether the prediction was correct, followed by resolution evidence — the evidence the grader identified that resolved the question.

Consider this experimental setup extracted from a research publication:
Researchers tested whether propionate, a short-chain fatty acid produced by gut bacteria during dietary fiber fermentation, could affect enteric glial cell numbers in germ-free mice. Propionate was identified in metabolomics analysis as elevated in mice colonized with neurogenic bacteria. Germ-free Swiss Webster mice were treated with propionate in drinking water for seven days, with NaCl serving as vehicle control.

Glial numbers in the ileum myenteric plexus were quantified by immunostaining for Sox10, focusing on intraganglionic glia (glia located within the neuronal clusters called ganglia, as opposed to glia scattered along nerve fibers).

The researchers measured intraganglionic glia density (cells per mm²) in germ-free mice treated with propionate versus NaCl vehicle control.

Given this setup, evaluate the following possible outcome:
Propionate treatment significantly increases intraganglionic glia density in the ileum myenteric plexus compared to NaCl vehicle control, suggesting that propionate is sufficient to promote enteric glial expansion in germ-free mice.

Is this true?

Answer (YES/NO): NO